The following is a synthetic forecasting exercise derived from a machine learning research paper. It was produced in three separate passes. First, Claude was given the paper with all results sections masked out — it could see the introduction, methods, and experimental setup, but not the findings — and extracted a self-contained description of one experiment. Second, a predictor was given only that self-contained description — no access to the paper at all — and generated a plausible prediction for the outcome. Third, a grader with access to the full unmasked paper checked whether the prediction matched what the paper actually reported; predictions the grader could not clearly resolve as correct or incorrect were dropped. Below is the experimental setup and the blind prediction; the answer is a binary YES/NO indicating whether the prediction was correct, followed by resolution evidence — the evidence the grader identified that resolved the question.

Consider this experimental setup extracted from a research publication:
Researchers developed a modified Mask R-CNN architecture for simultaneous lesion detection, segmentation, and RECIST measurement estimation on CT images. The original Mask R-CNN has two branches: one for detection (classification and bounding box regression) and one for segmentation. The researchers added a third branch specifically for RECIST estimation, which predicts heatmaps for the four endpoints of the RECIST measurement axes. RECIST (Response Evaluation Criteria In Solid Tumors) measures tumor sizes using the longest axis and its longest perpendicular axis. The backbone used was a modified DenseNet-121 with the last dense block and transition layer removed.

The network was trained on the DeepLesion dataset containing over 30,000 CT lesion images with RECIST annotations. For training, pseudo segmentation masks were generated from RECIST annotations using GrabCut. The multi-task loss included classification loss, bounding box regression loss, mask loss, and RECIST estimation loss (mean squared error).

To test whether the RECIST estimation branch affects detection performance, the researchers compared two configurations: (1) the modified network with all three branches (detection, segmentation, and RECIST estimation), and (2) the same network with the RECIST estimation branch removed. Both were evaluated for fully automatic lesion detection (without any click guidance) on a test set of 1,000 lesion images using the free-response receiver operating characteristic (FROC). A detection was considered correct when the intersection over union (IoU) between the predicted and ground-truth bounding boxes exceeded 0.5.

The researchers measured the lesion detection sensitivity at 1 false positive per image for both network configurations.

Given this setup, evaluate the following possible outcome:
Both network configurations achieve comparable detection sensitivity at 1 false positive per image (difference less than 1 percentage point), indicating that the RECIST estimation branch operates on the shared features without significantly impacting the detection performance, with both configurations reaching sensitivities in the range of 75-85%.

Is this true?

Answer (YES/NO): NO